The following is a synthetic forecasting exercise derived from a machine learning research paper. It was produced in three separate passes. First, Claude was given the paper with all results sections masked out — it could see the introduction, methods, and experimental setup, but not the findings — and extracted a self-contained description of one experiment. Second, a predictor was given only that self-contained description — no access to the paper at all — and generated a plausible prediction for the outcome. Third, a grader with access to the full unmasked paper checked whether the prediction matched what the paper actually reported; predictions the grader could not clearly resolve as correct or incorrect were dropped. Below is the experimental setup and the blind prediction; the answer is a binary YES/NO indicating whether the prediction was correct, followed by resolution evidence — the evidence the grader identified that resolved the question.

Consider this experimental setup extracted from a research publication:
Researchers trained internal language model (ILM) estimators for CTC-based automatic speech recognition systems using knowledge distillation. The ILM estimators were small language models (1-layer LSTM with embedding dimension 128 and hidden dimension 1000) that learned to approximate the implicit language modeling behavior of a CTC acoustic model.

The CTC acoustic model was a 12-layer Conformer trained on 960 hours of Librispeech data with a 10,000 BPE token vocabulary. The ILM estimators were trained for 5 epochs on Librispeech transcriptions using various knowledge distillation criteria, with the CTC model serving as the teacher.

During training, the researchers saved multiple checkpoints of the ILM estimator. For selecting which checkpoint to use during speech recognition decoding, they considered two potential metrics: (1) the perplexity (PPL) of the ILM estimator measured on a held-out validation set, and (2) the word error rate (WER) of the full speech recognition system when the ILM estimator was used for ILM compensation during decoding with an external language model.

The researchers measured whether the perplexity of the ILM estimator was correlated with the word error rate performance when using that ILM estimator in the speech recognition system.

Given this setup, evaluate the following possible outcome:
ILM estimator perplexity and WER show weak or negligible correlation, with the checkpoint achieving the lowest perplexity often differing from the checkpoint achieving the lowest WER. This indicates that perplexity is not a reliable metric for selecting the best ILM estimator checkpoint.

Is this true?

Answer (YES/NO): YES